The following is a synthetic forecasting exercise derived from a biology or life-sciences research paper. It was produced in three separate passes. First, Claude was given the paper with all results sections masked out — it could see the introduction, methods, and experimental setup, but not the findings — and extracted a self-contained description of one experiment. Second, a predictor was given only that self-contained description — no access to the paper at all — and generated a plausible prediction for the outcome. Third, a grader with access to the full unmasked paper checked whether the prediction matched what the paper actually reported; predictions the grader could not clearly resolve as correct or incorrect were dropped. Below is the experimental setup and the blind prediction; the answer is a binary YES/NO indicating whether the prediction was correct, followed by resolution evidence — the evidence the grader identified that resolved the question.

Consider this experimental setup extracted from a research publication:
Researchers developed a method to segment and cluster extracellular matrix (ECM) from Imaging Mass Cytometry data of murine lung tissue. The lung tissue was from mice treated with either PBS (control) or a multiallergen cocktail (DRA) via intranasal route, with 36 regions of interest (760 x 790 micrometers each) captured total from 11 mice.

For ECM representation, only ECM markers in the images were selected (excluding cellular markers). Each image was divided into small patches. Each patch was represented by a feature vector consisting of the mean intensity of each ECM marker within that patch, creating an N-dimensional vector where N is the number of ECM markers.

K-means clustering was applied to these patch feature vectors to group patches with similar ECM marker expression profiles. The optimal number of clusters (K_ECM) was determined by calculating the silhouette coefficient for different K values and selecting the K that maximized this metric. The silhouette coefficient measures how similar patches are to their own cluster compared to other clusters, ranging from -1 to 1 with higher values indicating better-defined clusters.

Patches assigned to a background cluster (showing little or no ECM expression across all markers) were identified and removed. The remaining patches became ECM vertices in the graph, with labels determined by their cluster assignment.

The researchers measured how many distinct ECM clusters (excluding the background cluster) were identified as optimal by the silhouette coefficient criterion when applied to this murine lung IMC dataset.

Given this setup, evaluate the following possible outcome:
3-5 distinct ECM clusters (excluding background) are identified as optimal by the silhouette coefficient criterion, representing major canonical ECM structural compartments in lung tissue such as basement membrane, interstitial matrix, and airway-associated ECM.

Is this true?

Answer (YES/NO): YES